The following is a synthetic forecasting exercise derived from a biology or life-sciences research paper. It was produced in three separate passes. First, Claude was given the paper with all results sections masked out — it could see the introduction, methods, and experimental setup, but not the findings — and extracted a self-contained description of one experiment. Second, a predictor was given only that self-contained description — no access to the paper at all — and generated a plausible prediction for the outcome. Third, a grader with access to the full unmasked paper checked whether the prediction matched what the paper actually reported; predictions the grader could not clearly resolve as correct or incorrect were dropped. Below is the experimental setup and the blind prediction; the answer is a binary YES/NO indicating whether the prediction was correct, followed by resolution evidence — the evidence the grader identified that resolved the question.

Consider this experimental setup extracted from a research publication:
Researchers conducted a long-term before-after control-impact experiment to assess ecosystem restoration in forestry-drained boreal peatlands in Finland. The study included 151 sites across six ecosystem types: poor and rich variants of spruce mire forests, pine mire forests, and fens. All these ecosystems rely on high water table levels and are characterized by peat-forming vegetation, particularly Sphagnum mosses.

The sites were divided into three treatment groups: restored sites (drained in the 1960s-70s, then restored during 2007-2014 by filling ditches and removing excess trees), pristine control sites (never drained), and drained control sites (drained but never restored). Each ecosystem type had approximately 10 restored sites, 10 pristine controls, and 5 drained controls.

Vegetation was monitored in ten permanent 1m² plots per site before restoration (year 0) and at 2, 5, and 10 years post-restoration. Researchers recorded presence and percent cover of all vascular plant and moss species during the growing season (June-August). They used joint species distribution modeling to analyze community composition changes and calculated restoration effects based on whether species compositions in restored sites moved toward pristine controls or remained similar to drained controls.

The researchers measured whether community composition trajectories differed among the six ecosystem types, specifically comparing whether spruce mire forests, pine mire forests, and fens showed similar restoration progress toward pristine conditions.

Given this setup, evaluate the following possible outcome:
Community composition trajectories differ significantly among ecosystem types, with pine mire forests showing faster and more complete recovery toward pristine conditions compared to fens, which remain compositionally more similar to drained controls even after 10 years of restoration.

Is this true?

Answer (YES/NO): NO